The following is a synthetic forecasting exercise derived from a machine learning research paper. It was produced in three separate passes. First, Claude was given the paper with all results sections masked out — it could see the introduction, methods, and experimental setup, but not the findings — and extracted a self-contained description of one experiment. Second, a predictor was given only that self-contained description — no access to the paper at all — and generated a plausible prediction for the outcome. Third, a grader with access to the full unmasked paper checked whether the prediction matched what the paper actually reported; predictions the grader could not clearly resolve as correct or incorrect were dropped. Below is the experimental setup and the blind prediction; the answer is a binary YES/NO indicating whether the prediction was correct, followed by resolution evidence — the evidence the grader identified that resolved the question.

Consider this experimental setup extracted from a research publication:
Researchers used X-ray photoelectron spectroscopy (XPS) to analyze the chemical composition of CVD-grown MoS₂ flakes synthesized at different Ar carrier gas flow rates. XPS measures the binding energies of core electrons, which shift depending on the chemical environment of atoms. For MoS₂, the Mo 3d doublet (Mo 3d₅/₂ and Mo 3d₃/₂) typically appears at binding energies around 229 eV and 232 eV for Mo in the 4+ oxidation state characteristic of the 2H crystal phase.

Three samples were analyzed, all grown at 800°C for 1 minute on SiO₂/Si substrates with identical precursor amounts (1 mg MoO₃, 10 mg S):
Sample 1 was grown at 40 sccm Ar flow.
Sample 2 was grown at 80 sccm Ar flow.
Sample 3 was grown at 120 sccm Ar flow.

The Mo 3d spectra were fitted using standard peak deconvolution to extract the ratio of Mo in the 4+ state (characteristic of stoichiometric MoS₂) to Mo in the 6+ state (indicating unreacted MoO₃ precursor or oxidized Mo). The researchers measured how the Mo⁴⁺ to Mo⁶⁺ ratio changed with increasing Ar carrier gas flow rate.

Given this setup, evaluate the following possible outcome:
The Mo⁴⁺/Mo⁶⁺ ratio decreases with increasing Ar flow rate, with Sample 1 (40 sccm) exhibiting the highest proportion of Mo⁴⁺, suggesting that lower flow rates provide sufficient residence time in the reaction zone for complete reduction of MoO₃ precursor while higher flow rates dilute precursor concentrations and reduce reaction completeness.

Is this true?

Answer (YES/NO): NO